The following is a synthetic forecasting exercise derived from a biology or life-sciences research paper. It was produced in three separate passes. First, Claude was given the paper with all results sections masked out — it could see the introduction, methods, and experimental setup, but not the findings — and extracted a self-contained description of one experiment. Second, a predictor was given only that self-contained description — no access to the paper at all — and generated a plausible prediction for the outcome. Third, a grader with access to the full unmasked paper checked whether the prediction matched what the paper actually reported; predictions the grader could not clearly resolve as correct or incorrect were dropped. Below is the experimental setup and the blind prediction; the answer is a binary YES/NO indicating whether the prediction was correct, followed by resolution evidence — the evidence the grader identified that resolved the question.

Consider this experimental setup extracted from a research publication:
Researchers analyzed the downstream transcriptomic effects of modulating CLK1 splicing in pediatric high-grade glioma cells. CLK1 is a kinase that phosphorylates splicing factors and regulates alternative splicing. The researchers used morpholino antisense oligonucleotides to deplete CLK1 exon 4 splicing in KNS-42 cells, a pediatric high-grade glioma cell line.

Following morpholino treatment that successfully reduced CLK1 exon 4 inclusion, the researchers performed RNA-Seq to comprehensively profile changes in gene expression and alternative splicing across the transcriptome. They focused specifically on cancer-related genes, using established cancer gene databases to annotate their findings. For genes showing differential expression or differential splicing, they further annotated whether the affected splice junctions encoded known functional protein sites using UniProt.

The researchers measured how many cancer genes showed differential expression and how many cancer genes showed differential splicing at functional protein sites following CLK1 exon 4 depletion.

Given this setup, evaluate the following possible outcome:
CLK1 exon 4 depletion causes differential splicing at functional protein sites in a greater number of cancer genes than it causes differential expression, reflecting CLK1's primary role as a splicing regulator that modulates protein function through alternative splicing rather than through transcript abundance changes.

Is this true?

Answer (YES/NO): YES